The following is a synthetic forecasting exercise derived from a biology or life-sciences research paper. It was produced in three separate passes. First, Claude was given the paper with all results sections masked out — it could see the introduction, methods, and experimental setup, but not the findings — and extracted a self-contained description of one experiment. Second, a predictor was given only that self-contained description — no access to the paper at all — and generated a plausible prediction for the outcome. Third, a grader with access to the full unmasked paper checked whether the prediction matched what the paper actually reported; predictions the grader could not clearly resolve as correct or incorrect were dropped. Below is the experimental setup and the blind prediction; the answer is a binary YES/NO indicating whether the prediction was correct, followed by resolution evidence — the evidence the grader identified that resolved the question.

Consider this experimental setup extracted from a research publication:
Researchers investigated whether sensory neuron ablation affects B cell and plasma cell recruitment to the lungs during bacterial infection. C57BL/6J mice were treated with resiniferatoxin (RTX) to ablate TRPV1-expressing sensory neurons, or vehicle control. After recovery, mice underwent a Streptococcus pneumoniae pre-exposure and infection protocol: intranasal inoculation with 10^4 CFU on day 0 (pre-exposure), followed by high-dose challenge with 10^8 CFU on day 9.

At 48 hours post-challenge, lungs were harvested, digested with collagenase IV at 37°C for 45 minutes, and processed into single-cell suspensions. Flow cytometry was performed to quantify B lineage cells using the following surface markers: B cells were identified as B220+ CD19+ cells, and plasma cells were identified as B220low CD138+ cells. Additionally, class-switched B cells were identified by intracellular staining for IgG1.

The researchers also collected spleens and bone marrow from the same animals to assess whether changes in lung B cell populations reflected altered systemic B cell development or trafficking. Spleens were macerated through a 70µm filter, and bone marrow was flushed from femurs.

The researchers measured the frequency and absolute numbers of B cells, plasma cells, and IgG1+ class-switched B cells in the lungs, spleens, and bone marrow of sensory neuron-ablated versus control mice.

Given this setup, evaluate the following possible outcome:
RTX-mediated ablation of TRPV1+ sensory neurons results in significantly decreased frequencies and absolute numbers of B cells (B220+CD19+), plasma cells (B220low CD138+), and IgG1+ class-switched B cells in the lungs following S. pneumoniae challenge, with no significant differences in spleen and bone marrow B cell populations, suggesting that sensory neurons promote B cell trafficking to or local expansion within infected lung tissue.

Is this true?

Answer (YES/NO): YES